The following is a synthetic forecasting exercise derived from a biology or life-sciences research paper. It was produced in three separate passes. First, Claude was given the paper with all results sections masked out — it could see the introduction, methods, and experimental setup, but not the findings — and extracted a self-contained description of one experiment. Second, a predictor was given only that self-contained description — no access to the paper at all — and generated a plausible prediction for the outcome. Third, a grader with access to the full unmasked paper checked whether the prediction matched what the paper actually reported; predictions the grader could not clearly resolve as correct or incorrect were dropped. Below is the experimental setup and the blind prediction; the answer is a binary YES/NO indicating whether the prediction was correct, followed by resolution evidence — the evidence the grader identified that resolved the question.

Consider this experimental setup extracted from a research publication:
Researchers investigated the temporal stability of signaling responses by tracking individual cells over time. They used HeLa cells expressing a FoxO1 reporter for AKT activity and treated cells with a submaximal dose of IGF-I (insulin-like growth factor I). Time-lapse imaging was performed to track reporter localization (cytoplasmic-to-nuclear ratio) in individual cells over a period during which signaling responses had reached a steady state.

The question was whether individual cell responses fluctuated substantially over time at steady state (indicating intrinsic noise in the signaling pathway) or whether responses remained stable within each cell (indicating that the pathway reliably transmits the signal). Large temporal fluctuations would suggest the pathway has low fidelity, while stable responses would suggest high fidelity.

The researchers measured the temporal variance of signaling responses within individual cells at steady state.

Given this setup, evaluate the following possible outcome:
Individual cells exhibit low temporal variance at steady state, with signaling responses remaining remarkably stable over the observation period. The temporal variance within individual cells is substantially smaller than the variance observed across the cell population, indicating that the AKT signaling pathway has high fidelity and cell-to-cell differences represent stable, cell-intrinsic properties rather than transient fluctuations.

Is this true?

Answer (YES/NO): YES